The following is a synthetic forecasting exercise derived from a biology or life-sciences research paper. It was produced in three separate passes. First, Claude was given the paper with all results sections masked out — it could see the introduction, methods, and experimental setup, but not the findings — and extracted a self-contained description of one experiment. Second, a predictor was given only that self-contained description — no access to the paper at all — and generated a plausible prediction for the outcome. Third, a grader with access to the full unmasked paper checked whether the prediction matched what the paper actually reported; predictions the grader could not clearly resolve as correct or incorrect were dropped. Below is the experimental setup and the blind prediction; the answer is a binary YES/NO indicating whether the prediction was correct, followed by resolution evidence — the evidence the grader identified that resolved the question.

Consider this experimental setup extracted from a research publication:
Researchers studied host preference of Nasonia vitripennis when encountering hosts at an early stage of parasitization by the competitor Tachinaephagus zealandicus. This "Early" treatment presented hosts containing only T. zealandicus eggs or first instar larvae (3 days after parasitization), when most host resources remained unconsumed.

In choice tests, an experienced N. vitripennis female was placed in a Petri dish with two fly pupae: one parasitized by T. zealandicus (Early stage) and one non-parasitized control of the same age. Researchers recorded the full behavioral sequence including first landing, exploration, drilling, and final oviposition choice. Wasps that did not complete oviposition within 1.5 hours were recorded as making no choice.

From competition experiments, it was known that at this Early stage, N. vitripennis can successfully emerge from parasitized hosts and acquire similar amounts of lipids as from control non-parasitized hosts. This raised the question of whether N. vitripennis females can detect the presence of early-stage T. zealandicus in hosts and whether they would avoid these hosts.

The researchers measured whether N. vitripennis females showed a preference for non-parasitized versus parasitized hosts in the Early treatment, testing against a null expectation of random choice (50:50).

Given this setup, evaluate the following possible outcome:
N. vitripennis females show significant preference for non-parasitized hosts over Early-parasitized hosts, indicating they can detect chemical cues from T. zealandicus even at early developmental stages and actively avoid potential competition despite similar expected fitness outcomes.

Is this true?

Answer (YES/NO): NO